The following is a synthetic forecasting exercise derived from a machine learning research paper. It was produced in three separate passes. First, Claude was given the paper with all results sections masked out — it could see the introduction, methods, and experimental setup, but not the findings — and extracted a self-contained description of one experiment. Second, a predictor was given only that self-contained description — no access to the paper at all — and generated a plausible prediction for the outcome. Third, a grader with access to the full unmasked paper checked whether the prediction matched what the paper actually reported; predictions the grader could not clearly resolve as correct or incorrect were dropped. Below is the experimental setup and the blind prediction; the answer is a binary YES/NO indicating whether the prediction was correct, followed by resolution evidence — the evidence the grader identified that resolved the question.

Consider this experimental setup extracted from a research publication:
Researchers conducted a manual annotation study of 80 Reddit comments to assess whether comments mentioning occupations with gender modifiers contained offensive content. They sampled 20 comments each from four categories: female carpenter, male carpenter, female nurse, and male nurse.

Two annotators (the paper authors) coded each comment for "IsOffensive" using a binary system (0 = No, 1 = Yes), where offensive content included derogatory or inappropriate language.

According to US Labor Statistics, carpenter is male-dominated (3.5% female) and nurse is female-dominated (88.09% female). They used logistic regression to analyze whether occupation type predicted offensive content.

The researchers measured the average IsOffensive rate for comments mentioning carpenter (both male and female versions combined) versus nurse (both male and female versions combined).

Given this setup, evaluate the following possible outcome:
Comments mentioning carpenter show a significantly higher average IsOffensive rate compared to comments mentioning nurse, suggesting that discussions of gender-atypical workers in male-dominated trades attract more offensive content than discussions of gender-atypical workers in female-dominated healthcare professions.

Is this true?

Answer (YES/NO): NO